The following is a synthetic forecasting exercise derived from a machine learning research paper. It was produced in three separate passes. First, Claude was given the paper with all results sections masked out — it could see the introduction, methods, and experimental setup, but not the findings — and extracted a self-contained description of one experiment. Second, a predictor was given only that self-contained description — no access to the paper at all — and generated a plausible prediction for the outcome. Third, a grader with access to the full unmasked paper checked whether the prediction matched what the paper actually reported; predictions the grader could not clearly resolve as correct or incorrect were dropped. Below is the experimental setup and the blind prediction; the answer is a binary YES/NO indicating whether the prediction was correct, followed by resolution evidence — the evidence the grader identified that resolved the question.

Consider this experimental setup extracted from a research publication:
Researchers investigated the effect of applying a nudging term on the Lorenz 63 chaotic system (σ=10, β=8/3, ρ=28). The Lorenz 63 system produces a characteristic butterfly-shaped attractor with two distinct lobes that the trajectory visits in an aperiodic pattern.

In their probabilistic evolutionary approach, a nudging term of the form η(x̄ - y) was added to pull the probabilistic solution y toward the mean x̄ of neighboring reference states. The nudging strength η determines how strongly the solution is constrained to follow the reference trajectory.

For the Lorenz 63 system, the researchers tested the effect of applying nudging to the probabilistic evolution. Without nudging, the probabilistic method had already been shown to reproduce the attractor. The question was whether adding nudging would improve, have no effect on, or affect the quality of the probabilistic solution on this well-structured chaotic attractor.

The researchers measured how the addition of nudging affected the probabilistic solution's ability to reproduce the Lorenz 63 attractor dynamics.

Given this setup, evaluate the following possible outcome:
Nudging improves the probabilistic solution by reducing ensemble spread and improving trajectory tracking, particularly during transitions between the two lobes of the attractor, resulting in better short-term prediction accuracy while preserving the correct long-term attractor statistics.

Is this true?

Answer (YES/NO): NO